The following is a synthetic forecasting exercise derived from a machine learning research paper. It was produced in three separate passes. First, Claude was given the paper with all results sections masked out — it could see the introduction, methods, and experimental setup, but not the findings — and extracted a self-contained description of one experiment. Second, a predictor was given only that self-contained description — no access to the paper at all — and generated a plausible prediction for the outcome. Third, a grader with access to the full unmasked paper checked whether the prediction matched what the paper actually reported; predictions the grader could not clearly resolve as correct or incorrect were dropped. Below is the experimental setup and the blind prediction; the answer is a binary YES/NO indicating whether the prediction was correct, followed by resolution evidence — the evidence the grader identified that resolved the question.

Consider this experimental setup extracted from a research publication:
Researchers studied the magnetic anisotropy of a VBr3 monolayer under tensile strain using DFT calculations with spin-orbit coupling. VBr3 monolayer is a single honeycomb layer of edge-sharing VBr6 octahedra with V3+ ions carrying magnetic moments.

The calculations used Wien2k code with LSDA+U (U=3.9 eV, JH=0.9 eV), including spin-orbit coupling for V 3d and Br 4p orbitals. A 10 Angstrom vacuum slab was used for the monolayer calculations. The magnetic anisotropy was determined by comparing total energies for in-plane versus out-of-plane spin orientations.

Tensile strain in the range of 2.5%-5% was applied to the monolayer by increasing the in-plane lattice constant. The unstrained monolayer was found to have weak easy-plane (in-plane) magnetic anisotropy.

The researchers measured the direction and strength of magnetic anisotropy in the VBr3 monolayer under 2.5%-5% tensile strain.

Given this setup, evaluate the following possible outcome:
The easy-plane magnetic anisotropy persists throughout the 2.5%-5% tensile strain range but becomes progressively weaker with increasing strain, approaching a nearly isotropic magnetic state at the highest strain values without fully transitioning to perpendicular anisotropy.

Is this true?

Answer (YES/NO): NO